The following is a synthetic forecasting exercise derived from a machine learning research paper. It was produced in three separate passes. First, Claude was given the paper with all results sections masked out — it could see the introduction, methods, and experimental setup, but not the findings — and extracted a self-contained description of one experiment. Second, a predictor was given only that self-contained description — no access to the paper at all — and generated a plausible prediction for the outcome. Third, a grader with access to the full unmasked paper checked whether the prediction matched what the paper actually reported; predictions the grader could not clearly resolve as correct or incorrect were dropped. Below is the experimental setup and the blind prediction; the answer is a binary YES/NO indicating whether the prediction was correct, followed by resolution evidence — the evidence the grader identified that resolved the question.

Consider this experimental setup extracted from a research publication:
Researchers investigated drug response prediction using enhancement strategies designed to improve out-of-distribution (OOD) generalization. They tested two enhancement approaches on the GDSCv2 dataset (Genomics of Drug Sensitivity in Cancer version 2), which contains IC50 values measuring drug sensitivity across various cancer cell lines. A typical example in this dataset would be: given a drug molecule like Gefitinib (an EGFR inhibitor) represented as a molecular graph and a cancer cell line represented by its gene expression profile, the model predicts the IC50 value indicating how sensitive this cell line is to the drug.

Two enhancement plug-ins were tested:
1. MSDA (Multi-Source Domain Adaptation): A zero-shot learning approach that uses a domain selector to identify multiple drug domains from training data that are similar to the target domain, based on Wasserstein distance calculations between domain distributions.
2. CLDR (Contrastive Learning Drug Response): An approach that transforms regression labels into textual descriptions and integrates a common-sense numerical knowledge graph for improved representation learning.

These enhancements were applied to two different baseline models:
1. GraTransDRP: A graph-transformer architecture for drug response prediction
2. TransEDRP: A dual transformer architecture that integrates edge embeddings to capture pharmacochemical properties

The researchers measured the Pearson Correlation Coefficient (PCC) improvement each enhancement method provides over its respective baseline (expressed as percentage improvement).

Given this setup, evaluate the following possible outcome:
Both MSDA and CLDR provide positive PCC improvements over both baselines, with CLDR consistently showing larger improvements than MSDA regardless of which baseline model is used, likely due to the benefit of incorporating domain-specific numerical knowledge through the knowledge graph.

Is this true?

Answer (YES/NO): NO